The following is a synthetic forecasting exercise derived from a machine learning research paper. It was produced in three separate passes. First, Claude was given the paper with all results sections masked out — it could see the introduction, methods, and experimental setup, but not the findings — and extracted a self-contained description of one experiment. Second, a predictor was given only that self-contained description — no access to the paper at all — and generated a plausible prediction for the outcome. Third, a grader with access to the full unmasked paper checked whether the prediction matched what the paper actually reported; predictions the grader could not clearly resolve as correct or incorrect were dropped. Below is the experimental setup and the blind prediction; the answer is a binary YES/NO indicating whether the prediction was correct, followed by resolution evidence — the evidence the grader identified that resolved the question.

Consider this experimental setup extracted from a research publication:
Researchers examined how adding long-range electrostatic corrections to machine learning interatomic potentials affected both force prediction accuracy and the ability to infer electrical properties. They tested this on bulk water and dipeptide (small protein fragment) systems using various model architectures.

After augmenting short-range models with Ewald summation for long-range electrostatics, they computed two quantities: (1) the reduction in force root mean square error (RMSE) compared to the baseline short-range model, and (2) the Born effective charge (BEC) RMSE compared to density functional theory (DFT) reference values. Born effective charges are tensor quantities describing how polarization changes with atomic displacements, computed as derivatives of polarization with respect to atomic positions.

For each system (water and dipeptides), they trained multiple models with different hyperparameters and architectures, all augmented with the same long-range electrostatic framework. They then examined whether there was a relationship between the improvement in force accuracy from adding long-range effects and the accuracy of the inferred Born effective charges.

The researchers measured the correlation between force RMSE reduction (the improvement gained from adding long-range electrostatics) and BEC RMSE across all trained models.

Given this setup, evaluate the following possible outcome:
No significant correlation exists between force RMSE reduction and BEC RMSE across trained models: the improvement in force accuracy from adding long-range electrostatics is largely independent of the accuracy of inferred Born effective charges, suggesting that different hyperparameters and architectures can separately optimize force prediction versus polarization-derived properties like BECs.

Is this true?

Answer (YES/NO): YES